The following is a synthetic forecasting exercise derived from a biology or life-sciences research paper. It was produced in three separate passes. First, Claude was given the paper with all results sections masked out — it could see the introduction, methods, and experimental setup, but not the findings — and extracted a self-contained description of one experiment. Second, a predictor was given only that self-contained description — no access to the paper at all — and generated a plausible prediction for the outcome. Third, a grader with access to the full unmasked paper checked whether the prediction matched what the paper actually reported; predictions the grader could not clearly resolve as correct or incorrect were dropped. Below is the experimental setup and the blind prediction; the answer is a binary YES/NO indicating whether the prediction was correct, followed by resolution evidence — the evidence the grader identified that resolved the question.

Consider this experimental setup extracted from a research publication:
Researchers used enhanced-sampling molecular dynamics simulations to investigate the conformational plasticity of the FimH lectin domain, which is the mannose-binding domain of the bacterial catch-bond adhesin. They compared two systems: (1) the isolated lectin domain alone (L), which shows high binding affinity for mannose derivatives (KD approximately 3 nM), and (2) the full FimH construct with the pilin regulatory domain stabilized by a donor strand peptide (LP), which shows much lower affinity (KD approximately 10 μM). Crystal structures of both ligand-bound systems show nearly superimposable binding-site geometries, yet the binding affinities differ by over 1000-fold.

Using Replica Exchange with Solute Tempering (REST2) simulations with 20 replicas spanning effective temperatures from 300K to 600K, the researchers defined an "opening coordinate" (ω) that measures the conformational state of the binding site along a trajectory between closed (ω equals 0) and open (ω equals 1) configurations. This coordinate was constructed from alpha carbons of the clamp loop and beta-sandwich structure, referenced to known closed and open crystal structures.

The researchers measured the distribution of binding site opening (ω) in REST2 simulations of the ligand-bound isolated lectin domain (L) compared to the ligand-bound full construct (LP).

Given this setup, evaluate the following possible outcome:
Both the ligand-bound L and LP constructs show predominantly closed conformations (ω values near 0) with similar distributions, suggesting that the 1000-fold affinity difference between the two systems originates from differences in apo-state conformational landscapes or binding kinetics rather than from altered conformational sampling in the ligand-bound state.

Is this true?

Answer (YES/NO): NO